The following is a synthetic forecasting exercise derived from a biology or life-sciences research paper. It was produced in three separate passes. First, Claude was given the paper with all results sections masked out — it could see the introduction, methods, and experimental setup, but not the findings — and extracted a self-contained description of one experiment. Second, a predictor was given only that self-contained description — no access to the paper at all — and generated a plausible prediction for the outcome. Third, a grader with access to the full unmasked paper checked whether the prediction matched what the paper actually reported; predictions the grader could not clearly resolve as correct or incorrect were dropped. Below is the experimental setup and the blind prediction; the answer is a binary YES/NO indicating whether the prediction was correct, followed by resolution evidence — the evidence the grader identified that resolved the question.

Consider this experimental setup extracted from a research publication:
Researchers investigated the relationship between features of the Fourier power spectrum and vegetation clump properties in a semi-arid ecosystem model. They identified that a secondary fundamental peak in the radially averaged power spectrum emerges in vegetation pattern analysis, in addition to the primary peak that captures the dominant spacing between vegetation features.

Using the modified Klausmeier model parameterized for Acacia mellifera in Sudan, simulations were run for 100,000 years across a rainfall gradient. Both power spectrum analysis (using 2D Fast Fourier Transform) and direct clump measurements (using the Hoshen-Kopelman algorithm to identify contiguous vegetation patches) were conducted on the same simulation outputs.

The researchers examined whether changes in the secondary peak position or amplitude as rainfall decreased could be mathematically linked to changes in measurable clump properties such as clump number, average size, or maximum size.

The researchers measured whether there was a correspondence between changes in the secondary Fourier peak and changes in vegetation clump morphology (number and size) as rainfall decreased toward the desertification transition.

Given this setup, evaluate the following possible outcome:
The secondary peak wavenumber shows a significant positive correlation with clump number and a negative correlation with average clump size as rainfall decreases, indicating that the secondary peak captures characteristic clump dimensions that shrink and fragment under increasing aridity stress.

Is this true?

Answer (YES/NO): NO